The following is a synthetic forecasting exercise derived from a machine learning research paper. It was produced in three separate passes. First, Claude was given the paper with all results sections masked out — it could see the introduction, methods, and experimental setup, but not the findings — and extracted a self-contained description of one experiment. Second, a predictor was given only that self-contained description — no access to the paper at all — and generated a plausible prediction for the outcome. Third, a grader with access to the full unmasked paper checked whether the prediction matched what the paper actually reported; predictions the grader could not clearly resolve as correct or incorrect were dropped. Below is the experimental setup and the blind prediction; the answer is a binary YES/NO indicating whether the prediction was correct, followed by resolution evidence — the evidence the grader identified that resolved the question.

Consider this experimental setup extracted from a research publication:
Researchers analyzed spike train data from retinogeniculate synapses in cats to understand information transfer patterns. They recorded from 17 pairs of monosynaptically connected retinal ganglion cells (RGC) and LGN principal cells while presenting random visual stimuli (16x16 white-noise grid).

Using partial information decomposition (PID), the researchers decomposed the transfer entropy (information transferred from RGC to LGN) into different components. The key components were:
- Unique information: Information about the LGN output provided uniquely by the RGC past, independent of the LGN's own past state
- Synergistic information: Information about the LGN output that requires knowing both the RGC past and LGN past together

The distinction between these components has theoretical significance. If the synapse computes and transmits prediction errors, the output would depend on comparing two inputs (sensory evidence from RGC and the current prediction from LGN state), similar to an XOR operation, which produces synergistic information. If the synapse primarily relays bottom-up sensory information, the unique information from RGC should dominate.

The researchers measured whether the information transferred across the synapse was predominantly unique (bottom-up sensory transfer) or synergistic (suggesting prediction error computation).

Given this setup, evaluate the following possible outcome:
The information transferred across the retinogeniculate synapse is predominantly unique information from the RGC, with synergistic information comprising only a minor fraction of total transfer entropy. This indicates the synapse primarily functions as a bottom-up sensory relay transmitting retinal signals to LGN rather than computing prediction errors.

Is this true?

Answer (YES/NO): YES